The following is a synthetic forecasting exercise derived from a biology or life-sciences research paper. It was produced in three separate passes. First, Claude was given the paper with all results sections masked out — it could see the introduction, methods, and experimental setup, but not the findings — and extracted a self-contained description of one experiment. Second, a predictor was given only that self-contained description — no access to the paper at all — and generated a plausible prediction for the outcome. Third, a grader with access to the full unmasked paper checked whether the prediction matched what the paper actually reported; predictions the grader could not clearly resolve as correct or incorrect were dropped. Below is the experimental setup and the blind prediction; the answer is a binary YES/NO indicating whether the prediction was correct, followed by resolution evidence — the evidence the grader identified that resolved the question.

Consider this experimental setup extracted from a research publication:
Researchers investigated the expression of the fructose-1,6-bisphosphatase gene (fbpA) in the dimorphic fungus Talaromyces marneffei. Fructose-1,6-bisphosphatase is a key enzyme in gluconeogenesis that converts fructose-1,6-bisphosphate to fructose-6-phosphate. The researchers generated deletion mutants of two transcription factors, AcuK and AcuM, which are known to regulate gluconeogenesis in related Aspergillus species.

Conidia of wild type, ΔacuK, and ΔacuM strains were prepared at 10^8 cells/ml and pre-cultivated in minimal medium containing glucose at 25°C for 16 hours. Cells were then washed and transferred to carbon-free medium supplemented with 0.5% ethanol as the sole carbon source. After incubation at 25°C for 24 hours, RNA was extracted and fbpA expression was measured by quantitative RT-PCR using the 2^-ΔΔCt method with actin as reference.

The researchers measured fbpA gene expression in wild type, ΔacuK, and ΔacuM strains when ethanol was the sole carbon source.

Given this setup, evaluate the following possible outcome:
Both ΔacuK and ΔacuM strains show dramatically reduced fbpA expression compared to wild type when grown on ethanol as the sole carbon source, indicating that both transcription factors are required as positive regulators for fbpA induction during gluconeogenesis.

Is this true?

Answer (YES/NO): NO